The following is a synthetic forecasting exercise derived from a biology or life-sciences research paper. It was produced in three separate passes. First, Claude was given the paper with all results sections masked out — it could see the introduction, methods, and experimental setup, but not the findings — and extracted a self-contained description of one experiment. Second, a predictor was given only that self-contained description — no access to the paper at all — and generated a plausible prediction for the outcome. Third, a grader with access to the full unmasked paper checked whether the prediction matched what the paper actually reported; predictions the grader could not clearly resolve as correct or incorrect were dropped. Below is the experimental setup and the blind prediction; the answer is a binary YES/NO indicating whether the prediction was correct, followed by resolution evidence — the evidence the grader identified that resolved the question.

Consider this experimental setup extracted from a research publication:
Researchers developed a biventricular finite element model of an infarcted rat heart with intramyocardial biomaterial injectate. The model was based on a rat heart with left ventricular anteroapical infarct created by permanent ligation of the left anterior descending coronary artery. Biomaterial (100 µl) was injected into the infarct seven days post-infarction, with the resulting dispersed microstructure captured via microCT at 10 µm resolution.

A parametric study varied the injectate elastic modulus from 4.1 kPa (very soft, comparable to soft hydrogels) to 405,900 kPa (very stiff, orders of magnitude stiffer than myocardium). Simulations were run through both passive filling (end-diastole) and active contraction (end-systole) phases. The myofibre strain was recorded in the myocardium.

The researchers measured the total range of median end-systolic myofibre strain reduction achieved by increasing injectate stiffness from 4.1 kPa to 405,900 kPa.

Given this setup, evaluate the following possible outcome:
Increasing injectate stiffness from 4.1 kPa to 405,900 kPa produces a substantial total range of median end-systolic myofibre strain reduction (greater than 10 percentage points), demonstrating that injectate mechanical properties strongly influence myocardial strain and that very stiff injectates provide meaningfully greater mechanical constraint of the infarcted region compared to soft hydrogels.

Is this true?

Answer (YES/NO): NO